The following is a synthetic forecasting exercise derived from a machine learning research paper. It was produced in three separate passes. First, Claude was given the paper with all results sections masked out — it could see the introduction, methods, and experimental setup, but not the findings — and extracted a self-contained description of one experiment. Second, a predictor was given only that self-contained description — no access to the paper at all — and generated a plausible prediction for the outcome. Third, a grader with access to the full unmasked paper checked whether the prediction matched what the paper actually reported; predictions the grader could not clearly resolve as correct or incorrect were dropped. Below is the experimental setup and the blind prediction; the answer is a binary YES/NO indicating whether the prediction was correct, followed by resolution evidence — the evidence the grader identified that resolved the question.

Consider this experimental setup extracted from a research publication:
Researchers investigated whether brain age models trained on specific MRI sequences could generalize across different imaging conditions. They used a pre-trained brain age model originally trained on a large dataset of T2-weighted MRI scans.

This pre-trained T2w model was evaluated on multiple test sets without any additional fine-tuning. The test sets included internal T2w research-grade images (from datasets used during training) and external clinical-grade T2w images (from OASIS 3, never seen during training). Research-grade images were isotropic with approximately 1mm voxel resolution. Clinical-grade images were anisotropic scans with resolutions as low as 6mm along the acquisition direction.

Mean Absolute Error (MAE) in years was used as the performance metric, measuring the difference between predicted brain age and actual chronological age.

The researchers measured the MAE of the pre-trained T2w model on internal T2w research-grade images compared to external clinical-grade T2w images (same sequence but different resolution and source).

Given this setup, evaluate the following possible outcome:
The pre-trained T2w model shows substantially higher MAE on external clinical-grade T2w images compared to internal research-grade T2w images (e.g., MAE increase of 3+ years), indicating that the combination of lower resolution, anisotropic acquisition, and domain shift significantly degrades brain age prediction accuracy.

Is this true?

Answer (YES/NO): YES